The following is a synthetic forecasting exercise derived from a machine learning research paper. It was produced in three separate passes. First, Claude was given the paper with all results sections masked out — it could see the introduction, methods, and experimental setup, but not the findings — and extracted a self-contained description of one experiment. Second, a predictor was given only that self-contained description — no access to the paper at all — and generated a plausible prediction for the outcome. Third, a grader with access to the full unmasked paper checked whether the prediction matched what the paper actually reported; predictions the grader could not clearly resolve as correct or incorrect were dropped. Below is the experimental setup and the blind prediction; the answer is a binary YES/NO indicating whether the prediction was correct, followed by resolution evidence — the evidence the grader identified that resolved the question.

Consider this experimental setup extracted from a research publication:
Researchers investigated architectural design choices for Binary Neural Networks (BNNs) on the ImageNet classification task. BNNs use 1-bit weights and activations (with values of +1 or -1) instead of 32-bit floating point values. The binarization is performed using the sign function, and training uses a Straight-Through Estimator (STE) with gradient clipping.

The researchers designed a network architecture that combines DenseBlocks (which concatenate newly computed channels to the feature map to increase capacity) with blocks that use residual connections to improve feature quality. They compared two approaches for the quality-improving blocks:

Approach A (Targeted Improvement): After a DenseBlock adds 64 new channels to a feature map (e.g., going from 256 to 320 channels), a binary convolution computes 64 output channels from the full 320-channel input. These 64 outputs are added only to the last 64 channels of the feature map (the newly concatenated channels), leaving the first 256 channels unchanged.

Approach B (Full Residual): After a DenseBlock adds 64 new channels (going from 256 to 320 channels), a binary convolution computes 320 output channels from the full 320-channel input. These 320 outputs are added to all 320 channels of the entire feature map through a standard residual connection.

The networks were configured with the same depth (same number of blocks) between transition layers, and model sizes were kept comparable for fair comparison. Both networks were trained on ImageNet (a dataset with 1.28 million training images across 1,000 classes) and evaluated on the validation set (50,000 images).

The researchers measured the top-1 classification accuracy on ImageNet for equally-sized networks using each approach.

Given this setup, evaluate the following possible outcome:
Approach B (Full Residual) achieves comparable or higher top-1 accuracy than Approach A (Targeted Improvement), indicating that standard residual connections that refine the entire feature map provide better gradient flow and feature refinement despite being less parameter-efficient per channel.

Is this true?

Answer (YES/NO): NO